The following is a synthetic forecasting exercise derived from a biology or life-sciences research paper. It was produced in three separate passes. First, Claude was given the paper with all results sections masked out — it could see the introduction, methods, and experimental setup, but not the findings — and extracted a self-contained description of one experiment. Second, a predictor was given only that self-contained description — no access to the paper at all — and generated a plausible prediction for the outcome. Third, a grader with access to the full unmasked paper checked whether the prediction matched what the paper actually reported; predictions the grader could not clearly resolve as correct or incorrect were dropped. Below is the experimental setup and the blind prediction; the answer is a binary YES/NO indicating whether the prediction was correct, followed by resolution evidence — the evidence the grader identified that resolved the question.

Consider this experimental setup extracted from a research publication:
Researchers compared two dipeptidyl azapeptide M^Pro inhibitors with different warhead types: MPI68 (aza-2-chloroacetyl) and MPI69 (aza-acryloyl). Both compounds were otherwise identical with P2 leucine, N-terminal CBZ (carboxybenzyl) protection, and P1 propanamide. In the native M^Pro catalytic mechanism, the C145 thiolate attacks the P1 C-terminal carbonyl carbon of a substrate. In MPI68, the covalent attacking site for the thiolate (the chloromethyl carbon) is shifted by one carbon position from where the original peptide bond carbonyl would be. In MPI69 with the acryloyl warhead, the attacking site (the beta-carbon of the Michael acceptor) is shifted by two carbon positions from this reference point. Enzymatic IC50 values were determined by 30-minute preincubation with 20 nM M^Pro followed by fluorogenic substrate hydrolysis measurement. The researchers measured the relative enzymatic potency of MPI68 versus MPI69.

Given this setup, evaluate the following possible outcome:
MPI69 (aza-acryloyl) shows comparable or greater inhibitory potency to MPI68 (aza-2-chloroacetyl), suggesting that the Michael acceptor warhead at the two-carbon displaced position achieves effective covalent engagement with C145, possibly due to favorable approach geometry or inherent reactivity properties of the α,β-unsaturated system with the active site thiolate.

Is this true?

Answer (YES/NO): NO